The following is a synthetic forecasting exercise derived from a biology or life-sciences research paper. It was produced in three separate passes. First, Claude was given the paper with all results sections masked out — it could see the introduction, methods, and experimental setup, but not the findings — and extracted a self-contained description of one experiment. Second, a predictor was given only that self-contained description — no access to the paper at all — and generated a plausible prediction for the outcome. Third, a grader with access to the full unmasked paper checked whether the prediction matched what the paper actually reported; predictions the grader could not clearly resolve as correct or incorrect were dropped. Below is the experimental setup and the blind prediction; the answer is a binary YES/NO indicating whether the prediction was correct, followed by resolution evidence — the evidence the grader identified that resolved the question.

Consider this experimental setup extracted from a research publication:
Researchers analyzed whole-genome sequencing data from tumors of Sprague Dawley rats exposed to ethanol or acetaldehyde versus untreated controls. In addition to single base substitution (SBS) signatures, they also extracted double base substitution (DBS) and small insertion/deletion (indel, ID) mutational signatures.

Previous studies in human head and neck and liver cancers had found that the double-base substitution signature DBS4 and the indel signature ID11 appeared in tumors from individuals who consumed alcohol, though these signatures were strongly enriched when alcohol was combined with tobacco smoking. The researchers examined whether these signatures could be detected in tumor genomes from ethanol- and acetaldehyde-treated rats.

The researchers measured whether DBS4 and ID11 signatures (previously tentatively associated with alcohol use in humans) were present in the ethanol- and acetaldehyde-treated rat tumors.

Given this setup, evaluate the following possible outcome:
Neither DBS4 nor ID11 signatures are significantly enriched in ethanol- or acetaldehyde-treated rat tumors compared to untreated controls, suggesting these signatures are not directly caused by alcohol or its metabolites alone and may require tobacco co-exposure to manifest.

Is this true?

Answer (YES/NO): YES